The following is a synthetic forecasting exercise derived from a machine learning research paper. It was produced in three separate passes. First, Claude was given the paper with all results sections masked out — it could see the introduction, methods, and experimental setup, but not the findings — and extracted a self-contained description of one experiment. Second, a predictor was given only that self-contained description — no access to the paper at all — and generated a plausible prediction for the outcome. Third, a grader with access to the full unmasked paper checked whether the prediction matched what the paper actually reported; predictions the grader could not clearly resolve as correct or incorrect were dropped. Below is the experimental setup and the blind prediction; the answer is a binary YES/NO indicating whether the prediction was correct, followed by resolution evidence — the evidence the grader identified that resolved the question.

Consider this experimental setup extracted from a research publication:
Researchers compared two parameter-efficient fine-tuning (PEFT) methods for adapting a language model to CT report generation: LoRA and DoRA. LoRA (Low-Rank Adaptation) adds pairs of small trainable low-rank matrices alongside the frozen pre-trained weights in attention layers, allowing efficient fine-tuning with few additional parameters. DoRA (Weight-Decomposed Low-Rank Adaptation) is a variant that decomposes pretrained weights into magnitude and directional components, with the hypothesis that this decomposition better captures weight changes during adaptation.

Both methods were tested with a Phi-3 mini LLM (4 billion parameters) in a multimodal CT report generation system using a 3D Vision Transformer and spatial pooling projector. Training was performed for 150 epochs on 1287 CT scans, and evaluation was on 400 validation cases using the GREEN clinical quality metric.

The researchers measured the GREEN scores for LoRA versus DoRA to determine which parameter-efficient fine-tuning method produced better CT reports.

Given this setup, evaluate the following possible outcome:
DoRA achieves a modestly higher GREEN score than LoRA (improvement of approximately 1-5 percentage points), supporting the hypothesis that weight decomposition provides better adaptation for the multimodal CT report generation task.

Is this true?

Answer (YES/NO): NO